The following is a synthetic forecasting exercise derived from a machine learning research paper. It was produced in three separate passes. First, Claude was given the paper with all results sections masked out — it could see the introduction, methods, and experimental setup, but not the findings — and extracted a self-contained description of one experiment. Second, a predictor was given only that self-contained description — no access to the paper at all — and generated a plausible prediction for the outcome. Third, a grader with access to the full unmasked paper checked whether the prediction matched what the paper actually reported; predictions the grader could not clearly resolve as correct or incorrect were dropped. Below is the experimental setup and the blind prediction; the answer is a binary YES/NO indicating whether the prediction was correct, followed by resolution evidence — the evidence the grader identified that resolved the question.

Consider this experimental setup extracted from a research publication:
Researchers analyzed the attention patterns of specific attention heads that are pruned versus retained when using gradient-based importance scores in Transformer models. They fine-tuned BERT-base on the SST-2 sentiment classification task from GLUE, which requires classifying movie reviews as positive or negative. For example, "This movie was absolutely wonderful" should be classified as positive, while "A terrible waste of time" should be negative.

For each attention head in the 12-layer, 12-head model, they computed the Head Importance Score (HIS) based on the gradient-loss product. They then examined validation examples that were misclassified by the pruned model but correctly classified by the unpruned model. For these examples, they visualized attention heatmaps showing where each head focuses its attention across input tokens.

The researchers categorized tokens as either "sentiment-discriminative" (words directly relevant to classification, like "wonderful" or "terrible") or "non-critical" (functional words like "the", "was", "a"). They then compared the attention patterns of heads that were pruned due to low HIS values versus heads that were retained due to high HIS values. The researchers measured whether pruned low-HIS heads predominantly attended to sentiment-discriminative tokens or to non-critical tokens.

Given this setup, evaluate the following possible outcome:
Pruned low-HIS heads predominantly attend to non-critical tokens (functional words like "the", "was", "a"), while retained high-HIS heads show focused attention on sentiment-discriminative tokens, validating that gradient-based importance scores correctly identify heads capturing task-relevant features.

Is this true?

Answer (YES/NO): NO